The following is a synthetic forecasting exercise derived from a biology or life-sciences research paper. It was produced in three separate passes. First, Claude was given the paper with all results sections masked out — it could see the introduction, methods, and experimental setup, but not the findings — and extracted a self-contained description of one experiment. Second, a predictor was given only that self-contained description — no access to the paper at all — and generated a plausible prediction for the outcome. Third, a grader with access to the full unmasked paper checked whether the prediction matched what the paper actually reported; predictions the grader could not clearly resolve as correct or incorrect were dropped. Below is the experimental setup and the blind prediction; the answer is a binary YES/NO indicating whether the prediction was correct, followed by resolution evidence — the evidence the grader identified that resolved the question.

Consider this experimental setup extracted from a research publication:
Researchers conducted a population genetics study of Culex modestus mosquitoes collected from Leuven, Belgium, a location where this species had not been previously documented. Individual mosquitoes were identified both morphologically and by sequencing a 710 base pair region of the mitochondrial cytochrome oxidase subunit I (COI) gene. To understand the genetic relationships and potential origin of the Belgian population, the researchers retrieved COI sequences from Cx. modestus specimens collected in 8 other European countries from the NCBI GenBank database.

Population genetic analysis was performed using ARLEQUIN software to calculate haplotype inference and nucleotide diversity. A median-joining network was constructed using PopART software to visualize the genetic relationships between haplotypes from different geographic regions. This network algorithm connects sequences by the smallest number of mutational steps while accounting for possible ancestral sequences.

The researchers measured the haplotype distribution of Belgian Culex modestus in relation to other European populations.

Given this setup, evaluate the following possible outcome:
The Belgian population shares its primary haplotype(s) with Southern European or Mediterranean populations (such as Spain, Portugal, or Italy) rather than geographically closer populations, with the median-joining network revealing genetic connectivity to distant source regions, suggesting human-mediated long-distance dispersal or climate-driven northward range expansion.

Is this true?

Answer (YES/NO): NO